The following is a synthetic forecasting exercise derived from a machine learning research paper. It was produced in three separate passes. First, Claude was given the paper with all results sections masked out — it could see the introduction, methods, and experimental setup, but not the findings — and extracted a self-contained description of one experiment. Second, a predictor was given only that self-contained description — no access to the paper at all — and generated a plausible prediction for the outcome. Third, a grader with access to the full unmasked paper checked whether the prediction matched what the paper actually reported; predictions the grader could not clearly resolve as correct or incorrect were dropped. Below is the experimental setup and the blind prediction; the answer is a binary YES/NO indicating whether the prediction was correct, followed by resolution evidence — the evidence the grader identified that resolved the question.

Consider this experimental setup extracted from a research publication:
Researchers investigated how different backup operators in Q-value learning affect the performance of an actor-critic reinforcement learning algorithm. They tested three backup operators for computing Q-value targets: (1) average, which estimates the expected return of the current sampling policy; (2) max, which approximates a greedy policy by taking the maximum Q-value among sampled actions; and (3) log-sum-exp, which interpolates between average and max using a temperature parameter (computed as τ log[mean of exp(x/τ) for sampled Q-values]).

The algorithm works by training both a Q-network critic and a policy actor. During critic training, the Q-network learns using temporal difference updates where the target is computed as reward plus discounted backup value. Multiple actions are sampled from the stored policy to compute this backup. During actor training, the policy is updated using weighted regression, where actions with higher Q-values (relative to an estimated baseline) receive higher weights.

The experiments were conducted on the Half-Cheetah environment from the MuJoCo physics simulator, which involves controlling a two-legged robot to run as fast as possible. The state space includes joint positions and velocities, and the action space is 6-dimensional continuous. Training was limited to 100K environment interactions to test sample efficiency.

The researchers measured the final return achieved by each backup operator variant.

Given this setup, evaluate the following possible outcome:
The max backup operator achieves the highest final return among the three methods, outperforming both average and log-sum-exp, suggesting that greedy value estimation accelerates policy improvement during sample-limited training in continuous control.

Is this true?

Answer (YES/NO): NO